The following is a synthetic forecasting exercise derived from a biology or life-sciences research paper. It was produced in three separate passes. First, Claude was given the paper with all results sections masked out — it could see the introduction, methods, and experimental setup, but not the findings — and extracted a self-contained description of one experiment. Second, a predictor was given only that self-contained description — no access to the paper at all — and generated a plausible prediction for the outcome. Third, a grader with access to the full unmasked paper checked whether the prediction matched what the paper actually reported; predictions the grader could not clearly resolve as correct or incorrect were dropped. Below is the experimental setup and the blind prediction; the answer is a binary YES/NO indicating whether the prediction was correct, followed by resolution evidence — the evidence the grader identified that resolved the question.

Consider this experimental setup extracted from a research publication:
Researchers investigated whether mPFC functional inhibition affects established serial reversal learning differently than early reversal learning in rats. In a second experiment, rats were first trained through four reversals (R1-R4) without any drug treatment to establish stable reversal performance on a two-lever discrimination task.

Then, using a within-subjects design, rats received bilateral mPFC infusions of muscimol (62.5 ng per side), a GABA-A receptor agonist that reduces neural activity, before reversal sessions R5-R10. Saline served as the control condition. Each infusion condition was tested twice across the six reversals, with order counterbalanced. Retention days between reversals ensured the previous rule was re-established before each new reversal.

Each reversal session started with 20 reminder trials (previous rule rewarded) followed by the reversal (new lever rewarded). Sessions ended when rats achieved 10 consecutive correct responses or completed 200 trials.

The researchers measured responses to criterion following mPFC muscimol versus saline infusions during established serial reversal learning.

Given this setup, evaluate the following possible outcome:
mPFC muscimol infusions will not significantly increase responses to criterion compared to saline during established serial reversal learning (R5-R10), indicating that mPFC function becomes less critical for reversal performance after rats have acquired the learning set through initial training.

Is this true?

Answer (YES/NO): YES